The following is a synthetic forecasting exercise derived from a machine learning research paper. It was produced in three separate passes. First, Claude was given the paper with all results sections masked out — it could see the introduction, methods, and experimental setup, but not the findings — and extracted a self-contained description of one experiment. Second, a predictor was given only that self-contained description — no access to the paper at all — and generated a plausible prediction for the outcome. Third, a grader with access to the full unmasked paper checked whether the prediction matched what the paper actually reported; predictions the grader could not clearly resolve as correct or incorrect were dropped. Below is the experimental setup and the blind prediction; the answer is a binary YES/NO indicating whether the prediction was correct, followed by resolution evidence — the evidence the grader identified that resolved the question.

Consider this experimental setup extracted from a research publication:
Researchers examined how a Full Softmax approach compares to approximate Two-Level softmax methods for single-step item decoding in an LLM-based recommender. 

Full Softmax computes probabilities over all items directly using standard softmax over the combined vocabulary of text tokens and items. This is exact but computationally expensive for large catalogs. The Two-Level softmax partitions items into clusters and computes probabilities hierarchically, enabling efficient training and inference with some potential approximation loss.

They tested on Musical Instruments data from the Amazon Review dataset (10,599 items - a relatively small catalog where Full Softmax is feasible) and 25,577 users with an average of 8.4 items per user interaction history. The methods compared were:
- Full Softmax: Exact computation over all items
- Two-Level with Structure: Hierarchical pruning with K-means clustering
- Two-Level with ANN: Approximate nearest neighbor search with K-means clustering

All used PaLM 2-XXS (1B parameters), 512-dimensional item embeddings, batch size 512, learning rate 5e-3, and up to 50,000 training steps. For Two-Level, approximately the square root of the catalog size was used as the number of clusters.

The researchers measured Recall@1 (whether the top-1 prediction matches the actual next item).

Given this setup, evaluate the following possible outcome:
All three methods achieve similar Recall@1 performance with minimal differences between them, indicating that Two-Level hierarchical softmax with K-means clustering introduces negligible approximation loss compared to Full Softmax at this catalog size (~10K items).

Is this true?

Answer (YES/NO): NO